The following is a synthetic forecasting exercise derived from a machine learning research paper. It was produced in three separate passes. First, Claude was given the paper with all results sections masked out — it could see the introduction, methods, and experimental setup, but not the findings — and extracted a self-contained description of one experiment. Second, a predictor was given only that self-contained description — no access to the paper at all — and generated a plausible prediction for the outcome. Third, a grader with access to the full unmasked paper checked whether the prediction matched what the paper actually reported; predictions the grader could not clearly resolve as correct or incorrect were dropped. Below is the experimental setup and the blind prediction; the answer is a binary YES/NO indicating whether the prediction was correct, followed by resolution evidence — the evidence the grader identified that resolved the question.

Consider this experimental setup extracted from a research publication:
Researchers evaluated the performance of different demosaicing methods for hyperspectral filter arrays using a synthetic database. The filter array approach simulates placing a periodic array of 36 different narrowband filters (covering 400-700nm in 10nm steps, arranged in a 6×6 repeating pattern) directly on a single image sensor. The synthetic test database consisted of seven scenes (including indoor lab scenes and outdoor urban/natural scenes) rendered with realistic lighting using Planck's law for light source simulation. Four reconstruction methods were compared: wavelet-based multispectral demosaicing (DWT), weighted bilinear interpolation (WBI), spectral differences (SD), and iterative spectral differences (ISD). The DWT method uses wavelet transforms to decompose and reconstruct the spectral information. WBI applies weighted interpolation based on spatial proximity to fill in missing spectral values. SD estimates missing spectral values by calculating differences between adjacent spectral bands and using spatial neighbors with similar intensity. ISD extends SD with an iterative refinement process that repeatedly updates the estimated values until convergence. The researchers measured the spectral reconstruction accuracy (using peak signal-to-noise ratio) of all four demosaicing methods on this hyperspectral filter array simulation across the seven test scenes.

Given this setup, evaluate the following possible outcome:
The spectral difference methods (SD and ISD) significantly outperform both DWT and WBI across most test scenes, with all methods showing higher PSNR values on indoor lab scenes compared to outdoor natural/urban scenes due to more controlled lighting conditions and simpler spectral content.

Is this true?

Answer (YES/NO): NO